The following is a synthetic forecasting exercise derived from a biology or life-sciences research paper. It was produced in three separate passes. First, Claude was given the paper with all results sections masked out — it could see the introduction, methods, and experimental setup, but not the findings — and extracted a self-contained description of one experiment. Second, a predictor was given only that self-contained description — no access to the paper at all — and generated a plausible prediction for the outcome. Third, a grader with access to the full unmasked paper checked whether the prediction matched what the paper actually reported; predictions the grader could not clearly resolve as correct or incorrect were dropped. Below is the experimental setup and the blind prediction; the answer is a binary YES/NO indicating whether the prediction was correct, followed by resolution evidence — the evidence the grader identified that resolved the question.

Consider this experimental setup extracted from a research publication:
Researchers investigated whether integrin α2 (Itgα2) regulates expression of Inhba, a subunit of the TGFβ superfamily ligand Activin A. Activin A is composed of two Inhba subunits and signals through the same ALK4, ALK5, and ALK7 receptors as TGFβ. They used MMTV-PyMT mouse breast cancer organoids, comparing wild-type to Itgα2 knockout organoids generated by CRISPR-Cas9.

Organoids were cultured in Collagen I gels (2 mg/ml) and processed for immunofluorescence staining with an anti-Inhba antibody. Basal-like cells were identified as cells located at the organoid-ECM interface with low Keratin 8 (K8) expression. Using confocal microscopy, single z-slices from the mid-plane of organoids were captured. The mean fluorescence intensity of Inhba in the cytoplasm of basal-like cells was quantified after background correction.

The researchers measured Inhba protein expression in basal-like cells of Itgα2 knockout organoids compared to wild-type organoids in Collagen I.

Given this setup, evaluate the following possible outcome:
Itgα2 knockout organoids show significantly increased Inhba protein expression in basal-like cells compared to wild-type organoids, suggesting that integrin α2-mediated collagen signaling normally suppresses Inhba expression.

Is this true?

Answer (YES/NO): NO